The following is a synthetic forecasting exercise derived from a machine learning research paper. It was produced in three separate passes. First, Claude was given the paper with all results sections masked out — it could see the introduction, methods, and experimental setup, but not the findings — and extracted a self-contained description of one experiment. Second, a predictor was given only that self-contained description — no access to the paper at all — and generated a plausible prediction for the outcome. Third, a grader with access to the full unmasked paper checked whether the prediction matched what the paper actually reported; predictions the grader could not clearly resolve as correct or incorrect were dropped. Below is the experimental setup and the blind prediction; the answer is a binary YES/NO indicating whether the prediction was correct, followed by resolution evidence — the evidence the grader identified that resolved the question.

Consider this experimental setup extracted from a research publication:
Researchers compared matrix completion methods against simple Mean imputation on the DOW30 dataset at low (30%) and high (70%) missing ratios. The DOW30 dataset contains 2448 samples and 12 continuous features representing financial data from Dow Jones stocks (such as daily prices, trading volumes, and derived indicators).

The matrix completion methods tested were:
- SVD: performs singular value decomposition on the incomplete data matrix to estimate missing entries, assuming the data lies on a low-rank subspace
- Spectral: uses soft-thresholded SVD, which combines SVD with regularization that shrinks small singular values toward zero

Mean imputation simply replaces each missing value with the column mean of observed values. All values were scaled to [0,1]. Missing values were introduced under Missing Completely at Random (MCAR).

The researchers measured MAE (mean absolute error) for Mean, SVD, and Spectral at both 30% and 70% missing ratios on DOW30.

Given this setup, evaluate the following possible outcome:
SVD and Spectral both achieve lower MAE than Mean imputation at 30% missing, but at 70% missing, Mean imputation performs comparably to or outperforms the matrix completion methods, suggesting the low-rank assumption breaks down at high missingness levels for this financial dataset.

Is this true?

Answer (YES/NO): YES